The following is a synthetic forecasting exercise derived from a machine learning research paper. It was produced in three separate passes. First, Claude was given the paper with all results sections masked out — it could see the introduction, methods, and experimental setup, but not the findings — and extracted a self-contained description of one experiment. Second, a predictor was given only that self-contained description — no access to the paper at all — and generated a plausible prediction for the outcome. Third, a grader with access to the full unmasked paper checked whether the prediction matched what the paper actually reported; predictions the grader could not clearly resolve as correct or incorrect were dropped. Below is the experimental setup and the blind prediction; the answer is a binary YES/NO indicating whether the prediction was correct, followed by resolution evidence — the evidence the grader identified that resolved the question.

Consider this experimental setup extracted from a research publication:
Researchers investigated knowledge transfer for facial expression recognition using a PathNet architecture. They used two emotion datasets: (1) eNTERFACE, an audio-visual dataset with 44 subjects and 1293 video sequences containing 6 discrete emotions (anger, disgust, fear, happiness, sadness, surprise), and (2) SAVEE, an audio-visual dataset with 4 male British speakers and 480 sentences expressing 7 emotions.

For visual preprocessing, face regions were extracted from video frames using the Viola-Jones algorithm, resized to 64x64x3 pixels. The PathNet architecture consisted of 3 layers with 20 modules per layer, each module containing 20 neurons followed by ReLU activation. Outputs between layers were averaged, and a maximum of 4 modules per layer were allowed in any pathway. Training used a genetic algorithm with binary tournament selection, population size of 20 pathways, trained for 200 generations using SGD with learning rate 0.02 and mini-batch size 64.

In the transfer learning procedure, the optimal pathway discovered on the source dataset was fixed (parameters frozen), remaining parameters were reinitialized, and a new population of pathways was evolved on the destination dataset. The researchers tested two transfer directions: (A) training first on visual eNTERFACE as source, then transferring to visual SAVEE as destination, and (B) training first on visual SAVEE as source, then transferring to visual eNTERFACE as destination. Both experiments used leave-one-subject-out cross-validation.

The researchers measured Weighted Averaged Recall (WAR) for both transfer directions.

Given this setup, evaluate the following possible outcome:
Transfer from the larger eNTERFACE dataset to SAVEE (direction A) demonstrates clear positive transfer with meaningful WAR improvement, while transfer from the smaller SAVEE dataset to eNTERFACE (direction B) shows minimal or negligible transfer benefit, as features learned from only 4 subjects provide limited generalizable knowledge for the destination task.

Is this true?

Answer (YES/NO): NO